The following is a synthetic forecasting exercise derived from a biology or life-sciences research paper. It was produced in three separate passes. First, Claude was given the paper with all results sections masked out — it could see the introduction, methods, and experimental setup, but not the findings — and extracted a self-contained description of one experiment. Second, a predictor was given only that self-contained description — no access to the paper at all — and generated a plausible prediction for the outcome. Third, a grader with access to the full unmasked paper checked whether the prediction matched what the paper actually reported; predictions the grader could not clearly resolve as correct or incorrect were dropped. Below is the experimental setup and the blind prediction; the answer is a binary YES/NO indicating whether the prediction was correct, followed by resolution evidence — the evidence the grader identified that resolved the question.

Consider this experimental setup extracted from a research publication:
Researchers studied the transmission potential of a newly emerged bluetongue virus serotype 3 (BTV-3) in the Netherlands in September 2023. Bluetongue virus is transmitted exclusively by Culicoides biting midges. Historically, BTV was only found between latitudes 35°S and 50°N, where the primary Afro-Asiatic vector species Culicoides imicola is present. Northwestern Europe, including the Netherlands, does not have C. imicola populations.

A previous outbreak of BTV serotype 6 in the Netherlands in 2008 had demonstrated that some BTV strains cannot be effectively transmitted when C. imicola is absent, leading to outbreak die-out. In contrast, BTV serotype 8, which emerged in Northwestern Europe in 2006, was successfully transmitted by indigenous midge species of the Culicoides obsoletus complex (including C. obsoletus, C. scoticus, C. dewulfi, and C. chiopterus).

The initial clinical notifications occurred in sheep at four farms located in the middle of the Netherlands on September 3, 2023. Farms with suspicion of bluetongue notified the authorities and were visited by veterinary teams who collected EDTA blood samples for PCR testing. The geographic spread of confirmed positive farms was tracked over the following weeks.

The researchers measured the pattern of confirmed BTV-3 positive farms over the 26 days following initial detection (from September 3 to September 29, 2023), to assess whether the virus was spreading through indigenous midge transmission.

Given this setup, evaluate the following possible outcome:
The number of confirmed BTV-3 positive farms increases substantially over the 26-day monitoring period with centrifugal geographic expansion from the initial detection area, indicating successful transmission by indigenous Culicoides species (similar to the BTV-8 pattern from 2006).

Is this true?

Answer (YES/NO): YES